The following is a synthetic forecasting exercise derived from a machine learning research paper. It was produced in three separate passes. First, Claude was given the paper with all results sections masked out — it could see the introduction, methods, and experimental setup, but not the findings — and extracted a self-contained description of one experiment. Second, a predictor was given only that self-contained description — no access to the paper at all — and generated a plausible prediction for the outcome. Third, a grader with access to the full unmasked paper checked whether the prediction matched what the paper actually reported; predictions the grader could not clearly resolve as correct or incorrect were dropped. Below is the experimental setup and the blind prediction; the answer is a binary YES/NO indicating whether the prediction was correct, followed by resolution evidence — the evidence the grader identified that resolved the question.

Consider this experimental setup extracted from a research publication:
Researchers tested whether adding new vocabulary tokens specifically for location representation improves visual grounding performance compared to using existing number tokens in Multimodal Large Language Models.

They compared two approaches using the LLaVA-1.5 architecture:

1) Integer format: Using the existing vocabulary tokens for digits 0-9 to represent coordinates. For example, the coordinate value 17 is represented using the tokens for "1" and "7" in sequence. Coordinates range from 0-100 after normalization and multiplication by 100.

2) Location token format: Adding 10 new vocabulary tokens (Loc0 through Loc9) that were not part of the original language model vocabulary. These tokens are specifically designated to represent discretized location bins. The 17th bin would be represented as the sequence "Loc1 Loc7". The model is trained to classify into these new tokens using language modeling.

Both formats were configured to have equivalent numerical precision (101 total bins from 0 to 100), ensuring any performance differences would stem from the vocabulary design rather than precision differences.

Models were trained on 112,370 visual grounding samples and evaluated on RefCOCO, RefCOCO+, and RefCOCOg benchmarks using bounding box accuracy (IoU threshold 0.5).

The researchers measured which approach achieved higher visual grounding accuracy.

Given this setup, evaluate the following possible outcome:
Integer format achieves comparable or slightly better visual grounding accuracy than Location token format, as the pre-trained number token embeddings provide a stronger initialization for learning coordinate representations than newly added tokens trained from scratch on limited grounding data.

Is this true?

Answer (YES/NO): NO